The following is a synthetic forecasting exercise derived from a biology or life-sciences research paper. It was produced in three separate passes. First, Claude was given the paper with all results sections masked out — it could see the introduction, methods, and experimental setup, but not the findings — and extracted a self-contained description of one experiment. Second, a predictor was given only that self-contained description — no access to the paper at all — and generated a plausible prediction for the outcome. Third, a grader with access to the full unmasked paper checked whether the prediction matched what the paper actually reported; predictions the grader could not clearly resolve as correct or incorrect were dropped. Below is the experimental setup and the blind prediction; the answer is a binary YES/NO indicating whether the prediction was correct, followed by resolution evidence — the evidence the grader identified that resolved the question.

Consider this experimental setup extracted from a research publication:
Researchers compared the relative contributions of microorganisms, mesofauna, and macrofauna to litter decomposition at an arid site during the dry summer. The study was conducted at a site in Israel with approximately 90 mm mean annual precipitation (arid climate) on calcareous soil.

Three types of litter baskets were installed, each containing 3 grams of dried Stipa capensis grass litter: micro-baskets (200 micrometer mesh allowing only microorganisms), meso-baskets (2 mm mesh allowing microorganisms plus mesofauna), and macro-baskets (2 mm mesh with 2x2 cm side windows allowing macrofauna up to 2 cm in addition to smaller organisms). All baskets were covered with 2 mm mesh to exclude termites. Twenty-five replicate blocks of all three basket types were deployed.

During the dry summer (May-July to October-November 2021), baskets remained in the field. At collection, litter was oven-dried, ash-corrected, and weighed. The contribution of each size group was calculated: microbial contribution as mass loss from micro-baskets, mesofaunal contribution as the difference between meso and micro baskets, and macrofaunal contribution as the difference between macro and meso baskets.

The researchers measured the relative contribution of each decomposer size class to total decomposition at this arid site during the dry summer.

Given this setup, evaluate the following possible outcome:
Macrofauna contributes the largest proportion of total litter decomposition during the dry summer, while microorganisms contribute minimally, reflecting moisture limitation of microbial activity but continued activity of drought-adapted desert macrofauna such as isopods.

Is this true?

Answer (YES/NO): NO